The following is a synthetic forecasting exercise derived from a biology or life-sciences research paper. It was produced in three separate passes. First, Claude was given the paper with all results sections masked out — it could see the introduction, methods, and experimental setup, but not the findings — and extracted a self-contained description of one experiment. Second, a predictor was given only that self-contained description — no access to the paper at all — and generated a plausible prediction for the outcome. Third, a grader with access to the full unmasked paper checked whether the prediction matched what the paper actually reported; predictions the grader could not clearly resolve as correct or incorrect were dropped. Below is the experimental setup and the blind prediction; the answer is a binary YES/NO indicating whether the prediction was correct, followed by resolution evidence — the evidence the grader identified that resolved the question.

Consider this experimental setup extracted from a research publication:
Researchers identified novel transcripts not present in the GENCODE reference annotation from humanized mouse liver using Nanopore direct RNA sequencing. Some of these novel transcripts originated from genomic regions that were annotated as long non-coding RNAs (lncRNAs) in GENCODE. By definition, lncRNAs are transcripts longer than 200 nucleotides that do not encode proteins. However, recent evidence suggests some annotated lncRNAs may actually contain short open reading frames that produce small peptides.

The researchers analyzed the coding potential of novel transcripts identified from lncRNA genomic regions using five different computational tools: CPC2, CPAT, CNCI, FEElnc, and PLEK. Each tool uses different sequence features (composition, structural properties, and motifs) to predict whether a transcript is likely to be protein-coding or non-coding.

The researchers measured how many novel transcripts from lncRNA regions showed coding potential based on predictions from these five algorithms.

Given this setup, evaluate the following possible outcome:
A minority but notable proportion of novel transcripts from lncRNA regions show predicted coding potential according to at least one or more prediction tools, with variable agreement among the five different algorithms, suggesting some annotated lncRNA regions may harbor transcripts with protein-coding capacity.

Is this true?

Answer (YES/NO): YES